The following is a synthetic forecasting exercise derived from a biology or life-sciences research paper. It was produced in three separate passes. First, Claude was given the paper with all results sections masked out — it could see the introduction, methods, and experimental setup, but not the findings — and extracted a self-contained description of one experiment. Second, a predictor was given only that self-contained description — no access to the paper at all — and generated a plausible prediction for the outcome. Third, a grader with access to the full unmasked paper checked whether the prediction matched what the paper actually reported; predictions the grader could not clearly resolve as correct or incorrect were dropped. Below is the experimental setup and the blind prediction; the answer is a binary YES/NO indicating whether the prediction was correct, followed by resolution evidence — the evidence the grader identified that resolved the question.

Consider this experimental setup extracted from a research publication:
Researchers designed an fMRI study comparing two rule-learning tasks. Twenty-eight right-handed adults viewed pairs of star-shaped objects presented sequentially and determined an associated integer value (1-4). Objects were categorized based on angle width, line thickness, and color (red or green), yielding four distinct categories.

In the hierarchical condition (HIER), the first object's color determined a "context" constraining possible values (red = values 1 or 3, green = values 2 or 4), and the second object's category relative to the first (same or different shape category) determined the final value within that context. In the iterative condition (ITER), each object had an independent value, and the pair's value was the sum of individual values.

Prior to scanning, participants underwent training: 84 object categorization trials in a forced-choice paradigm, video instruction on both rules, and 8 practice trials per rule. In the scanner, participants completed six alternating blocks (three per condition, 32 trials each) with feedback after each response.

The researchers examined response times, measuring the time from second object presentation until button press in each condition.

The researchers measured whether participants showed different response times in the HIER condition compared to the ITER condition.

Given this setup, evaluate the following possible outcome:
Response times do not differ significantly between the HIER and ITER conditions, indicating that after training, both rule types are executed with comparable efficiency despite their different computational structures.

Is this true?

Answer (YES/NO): YES